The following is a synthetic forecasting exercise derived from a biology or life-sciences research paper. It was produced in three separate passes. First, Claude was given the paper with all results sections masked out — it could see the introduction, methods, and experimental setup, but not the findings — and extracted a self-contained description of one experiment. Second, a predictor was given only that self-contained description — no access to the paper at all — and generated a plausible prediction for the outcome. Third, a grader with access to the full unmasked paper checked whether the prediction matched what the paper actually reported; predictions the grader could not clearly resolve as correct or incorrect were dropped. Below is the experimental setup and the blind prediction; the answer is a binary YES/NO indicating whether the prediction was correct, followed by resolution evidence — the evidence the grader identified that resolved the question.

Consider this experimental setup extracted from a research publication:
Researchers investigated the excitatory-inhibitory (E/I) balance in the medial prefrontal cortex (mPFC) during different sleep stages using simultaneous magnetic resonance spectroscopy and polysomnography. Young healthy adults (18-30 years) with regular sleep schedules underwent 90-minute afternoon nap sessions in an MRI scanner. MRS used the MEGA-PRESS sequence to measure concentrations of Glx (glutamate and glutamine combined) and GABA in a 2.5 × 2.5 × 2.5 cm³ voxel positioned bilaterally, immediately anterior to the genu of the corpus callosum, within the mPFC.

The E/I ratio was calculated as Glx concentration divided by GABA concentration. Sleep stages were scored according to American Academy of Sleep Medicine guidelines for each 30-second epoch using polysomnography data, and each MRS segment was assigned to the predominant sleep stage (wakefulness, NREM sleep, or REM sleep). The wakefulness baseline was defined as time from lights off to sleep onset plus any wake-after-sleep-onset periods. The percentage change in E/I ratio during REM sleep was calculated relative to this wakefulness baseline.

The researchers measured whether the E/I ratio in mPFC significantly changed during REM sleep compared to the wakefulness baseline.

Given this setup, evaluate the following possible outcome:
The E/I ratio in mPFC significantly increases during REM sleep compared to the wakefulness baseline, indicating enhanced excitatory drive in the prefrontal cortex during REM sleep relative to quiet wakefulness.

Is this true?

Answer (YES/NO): NO